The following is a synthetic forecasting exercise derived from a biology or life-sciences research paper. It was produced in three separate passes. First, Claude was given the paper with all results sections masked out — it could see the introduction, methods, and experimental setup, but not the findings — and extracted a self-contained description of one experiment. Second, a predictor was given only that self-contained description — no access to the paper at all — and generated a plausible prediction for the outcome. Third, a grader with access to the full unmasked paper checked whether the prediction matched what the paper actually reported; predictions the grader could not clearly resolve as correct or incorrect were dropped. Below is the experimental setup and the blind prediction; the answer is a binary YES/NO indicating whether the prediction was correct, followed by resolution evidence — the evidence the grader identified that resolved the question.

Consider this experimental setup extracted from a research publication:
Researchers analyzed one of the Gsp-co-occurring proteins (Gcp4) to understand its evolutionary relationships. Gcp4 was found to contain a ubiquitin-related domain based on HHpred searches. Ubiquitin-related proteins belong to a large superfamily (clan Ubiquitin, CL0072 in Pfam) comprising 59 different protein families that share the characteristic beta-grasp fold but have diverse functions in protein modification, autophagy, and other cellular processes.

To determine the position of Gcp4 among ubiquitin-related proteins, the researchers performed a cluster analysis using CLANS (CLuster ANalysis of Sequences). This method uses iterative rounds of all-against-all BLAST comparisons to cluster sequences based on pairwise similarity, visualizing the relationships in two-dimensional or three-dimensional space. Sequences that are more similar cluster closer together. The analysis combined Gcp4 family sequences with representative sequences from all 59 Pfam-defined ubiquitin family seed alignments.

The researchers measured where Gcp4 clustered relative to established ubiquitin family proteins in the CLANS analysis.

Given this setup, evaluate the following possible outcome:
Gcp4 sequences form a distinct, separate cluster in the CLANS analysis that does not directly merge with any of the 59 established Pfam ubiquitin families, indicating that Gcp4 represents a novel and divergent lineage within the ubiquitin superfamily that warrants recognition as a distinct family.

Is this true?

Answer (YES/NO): YES